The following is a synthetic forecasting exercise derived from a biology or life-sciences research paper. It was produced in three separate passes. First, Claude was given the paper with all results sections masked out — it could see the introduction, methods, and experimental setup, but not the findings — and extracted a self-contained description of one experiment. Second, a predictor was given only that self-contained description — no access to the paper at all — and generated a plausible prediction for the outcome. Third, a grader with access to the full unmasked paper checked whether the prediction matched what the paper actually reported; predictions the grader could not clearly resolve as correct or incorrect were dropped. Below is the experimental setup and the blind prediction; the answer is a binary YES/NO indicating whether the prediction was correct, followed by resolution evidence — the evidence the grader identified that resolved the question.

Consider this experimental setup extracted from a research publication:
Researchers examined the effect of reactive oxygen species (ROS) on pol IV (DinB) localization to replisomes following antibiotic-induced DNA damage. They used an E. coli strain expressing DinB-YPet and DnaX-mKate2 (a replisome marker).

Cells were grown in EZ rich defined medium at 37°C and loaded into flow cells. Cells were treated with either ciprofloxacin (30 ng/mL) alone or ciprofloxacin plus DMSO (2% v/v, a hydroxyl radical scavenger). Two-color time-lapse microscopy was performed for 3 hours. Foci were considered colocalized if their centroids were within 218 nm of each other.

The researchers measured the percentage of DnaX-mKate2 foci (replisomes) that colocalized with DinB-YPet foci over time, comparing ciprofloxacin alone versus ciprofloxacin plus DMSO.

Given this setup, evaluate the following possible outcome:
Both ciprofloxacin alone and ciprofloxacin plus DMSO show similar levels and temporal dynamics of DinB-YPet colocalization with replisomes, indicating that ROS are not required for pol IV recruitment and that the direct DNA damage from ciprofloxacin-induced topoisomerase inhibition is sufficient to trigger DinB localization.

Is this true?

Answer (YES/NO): NO